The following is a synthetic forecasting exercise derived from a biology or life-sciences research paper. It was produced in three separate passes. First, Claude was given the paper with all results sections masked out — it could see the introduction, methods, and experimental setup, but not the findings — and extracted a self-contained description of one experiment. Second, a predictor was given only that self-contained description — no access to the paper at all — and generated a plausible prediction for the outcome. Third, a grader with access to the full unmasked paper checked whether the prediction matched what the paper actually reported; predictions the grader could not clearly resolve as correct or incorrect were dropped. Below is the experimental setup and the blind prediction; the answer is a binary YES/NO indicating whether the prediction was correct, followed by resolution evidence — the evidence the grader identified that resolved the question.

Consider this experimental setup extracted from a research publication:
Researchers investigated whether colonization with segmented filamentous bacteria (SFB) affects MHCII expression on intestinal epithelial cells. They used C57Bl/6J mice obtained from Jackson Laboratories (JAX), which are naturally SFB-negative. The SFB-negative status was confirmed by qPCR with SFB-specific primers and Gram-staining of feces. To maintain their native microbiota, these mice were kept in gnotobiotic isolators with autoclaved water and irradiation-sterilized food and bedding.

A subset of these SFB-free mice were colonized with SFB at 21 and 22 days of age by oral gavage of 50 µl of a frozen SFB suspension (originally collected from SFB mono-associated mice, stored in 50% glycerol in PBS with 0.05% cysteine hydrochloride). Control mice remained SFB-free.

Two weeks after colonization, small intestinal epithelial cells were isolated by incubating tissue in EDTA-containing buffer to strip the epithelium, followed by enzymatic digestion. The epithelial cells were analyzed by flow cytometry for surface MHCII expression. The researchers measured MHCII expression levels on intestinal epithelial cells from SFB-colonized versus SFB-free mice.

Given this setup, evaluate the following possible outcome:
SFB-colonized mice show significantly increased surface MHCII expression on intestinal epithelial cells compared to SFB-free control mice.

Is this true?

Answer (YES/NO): YES